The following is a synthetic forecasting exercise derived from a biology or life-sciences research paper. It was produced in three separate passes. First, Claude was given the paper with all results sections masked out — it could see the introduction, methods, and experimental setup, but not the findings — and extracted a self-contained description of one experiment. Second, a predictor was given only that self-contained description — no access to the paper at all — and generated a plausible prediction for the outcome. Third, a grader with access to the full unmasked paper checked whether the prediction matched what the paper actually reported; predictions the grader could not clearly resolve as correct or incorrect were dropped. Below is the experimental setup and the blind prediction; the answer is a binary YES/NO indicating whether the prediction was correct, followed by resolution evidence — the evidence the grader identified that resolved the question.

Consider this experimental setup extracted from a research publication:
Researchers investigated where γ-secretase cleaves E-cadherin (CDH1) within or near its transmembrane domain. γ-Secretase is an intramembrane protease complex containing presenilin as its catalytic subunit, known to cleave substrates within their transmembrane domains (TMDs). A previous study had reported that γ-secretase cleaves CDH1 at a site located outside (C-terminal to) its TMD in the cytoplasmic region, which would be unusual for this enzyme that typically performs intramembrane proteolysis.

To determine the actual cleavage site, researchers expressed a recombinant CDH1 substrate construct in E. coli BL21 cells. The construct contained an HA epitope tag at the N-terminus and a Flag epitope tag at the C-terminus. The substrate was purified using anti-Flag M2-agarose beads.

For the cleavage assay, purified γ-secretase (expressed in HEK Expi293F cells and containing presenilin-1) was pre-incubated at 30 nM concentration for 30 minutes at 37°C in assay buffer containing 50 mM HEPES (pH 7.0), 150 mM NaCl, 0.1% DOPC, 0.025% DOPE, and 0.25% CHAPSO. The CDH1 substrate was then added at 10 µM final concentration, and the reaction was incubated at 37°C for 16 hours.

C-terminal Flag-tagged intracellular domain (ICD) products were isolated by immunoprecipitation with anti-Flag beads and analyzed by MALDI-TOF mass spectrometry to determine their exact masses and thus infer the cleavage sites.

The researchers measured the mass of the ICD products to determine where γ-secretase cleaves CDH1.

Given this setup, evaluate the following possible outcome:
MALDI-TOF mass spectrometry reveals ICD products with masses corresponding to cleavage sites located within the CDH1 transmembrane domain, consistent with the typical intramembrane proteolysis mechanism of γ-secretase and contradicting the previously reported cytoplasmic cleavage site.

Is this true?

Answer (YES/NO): YES